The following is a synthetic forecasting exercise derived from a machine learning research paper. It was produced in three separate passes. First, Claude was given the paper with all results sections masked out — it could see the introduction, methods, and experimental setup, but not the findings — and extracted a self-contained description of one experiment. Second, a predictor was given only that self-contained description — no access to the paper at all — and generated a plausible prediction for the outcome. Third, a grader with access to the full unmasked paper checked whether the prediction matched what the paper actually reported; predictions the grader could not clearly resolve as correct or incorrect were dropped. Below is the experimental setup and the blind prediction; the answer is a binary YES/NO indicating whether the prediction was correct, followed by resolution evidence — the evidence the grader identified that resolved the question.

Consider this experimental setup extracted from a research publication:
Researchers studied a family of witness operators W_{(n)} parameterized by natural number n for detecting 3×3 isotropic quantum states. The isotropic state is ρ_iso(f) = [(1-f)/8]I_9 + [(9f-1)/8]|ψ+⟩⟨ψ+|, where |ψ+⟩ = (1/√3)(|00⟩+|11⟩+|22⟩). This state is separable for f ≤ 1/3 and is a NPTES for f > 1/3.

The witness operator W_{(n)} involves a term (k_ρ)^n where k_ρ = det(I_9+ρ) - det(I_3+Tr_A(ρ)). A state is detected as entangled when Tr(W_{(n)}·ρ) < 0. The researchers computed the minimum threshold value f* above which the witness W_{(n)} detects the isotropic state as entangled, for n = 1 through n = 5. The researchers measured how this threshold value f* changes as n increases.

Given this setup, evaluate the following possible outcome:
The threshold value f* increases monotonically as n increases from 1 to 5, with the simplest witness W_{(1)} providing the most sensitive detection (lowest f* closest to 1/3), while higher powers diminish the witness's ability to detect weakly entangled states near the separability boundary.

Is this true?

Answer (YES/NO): NO